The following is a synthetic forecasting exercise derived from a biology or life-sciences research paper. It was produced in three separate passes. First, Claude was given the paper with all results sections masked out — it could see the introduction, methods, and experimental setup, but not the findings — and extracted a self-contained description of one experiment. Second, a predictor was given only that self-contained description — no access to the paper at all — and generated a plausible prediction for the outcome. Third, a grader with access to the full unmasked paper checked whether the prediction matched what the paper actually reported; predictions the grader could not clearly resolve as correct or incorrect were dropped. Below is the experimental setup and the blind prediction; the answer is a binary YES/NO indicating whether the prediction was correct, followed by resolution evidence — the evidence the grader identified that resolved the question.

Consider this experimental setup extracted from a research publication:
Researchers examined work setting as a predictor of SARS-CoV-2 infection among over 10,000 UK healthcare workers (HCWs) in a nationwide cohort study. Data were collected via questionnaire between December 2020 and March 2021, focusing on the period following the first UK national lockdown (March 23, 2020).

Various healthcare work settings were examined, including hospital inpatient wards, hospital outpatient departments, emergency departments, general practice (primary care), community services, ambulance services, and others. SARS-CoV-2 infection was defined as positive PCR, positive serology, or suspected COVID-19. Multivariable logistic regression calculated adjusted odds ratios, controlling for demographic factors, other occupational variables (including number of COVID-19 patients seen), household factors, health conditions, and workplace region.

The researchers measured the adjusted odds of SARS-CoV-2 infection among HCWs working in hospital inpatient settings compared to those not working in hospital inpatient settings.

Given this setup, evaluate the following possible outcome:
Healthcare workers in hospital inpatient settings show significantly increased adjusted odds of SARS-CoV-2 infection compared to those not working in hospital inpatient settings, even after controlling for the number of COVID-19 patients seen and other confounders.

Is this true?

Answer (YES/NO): YES